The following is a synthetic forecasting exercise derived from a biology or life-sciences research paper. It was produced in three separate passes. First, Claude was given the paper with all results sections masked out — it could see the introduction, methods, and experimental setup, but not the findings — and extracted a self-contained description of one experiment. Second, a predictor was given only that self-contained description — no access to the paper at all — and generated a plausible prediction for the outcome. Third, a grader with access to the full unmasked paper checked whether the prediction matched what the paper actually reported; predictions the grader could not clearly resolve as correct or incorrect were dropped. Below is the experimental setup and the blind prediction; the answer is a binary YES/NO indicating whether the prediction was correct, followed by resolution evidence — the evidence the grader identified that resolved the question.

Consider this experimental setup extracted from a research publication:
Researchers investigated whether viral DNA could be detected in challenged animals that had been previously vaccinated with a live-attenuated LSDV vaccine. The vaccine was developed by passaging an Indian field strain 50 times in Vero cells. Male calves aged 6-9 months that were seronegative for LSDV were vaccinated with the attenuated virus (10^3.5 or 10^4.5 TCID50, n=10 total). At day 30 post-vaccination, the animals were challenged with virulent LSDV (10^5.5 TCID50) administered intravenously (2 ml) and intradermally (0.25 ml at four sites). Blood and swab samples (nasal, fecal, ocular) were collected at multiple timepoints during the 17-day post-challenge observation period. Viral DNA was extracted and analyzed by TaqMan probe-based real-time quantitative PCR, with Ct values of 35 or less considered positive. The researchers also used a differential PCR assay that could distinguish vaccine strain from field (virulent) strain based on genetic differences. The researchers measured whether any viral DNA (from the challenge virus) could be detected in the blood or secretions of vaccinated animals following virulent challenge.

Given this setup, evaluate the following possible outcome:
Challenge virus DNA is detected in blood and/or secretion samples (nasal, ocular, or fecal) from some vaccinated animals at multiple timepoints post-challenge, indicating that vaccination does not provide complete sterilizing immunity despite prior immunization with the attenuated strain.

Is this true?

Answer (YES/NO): NO